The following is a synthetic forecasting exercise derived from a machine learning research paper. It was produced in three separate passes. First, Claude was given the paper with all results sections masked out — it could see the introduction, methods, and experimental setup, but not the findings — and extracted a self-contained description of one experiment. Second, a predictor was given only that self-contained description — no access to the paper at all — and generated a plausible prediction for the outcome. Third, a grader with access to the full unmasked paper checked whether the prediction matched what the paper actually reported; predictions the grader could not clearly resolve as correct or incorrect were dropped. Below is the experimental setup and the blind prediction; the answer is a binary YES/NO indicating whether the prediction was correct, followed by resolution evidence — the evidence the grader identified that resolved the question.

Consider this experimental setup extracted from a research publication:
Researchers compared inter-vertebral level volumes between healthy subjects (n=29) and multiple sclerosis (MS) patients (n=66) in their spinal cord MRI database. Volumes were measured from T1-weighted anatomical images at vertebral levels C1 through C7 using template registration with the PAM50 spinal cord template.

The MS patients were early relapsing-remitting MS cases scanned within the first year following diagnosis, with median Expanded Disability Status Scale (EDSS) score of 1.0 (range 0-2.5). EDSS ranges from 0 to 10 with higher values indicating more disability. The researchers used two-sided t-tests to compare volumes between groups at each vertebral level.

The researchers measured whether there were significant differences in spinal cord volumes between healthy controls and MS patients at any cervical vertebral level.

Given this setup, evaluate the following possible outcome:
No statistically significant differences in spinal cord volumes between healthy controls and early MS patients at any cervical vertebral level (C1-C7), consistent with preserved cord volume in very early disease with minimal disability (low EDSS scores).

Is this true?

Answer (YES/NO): YES